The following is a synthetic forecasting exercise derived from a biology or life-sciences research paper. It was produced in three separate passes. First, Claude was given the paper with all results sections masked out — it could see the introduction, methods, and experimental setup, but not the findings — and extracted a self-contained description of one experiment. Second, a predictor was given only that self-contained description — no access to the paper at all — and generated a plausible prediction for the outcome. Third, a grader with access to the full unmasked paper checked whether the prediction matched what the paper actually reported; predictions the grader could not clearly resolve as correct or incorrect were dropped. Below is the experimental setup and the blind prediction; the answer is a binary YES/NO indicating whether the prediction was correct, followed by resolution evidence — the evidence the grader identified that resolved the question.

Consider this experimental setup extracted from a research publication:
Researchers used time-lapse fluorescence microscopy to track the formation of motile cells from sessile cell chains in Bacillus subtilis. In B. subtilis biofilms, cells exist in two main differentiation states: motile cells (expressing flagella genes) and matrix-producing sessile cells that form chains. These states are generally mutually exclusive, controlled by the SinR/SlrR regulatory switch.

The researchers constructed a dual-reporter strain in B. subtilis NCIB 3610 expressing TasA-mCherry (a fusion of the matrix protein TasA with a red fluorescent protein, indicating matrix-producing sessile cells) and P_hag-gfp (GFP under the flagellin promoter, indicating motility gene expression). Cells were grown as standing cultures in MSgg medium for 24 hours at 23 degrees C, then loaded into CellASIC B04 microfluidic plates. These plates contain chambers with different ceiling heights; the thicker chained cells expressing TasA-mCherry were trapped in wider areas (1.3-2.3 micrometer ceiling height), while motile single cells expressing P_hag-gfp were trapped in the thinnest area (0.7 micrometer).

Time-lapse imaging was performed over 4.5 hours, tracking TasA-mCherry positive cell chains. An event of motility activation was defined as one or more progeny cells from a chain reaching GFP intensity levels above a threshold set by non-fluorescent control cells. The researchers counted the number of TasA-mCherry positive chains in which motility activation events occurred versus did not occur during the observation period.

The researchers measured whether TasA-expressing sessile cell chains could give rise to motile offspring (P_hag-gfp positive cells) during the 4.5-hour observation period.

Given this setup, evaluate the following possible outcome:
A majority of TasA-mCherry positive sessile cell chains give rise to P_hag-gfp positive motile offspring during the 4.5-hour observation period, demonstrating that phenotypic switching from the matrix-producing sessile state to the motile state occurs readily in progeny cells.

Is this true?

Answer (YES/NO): YES